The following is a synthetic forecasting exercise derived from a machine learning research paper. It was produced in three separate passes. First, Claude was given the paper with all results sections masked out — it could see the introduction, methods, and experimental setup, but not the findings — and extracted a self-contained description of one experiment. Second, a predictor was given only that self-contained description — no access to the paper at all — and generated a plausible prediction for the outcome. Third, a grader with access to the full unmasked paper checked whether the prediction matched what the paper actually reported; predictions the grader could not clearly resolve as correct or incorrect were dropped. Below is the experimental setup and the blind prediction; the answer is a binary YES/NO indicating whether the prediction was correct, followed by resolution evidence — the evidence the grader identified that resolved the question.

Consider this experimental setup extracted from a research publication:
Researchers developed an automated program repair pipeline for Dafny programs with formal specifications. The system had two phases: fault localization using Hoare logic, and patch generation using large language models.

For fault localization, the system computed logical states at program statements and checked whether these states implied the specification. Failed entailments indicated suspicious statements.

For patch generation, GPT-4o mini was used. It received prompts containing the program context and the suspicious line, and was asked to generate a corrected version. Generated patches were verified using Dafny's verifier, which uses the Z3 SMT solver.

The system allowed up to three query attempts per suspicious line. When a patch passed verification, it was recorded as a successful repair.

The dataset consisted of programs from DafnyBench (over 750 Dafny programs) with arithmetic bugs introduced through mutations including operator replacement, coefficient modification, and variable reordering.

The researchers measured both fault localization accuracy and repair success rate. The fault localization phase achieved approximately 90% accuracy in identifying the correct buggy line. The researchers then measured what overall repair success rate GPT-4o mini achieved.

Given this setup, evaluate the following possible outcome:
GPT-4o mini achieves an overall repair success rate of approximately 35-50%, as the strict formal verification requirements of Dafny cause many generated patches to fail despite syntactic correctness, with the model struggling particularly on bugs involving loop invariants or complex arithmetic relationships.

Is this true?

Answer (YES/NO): NO